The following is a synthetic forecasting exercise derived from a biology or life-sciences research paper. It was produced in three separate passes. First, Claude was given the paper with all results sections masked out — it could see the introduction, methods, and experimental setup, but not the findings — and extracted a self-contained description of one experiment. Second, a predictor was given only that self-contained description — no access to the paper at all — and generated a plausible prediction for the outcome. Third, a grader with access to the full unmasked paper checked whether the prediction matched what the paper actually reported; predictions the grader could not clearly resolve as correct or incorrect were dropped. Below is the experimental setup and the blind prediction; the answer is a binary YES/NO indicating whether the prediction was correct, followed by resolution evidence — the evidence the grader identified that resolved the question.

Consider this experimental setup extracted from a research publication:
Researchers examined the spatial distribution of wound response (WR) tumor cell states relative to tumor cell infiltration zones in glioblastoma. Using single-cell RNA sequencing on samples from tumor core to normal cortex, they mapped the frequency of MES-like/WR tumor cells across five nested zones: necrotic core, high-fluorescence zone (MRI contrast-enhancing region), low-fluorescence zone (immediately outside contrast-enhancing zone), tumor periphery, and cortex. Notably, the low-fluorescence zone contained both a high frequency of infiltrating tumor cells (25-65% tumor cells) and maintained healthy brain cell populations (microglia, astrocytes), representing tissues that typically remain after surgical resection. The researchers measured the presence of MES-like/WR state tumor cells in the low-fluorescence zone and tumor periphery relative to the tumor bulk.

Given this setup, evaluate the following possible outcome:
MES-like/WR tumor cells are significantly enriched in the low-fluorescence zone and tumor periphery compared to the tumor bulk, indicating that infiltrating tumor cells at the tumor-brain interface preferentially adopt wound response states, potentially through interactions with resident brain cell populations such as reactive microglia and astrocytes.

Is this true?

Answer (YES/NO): NO